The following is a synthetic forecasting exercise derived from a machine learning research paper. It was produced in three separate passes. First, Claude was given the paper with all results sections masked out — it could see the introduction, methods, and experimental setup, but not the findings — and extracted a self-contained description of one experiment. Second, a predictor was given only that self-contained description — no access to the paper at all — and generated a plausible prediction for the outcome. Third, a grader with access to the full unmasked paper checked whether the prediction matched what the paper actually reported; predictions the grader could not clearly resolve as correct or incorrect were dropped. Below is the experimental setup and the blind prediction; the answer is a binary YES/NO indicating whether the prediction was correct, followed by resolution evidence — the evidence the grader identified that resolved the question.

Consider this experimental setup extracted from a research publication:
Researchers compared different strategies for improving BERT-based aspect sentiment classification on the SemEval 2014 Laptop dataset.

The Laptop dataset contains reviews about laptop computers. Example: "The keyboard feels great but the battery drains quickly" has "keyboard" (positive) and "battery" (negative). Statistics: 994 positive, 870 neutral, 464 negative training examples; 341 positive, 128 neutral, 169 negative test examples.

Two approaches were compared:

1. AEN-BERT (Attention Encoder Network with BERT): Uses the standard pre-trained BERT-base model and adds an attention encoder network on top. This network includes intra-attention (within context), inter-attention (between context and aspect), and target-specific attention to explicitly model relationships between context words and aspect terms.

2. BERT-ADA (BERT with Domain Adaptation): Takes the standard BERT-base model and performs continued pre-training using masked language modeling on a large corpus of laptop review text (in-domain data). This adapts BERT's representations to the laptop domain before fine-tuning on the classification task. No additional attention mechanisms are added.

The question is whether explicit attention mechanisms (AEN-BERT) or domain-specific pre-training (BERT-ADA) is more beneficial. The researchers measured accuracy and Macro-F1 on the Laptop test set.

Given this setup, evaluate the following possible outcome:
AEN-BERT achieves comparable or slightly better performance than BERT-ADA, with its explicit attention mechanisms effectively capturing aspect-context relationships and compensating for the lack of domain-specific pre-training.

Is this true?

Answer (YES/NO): YES